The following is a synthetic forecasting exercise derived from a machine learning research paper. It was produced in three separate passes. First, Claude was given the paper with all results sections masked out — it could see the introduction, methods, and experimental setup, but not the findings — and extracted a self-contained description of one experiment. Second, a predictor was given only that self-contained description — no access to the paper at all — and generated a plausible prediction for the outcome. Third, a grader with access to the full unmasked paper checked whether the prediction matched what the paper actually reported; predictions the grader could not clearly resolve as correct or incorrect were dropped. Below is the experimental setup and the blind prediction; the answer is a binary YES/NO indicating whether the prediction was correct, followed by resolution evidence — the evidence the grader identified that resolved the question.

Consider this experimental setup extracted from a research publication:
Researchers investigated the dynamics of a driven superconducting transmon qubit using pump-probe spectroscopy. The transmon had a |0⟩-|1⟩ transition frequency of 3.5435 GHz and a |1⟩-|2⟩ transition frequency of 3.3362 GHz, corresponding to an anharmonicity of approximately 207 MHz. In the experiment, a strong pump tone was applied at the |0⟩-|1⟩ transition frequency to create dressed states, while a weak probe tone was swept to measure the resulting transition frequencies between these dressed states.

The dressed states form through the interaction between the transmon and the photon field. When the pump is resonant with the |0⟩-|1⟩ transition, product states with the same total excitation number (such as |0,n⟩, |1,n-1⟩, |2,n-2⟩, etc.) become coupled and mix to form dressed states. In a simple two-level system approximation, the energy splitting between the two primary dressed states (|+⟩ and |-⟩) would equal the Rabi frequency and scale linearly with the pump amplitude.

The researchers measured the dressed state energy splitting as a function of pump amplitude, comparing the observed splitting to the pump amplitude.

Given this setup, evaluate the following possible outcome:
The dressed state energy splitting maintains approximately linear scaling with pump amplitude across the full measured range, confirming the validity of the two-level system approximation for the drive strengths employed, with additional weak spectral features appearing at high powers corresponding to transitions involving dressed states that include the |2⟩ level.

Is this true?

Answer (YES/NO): NO